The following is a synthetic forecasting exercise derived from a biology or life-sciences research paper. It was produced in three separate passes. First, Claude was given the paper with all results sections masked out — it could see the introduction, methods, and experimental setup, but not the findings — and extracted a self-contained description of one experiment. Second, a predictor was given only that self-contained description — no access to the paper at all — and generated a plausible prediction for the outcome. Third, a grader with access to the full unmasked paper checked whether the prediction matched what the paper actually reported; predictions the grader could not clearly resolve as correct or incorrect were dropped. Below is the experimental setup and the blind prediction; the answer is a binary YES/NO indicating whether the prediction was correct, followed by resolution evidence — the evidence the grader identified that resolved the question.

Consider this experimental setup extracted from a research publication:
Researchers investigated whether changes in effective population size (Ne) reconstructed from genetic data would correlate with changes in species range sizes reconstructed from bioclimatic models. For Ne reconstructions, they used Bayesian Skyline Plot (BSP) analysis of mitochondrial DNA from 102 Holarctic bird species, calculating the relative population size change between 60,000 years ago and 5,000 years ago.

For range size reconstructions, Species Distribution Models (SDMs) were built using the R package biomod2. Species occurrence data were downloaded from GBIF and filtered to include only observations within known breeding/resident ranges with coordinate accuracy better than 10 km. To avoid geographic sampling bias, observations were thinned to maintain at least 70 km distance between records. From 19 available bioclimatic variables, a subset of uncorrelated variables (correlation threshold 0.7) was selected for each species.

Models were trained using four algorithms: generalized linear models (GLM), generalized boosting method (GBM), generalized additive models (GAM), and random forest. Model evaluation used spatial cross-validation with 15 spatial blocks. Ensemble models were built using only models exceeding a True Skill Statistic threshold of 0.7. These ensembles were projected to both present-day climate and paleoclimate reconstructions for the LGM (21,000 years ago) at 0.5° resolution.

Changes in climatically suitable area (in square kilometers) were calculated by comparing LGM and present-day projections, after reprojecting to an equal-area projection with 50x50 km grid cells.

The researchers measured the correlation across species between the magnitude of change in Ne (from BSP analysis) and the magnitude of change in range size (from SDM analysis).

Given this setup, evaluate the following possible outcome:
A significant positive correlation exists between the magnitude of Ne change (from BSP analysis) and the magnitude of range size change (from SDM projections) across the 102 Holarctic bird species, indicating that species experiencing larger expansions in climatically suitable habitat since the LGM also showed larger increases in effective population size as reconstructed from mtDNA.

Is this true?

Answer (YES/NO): NO